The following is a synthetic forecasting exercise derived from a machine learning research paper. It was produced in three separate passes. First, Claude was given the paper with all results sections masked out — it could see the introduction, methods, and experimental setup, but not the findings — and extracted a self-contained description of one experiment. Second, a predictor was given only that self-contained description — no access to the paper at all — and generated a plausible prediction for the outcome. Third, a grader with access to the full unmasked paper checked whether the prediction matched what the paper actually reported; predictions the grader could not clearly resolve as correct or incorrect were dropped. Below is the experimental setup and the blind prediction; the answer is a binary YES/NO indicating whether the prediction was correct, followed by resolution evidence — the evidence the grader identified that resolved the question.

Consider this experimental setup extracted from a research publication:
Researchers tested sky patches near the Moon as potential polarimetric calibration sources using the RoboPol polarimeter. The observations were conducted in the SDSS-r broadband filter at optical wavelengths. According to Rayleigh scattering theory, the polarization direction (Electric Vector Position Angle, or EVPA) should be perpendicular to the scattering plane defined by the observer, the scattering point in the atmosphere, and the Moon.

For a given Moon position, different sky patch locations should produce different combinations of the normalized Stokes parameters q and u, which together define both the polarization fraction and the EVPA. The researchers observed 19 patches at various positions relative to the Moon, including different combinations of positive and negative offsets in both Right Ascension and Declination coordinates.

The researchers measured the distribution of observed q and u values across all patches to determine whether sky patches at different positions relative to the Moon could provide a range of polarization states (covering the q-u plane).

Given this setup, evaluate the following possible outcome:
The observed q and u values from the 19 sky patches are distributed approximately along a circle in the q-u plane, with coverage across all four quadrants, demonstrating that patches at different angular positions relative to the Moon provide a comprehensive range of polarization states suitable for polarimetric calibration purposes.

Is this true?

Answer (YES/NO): NO